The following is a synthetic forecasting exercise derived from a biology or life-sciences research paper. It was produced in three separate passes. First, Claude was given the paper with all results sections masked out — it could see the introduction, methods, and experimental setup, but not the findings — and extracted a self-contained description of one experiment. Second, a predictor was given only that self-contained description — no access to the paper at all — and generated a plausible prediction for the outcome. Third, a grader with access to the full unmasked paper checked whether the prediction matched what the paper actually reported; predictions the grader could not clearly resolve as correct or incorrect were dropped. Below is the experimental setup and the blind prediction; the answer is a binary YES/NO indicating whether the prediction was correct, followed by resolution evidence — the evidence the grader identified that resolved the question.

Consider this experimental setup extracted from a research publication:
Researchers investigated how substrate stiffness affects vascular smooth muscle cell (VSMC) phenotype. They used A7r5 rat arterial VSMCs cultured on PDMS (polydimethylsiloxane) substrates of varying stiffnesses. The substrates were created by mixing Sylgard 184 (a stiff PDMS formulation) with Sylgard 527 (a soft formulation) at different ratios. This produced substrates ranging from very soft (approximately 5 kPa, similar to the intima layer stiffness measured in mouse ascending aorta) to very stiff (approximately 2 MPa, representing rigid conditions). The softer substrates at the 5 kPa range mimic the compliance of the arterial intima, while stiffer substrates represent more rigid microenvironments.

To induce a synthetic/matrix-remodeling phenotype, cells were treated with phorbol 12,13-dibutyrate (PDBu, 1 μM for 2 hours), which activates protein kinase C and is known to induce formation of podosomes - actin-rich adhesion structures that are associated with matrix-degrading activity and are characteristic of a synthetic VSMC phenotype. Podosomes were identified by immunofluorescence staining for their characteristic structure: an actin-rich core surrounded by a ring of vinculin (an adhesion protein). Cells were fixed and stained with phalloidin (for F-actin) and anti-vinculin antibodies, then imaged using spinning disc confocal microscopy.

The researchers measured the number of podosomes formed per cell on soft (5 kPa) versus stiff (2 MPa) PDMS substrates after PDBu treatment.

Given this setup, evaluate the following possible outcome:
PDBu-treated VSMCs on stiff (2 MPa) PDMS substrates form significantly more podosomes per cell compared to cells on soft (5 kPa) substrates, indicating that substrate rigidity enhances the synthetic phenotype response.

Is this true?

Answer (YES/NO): NO